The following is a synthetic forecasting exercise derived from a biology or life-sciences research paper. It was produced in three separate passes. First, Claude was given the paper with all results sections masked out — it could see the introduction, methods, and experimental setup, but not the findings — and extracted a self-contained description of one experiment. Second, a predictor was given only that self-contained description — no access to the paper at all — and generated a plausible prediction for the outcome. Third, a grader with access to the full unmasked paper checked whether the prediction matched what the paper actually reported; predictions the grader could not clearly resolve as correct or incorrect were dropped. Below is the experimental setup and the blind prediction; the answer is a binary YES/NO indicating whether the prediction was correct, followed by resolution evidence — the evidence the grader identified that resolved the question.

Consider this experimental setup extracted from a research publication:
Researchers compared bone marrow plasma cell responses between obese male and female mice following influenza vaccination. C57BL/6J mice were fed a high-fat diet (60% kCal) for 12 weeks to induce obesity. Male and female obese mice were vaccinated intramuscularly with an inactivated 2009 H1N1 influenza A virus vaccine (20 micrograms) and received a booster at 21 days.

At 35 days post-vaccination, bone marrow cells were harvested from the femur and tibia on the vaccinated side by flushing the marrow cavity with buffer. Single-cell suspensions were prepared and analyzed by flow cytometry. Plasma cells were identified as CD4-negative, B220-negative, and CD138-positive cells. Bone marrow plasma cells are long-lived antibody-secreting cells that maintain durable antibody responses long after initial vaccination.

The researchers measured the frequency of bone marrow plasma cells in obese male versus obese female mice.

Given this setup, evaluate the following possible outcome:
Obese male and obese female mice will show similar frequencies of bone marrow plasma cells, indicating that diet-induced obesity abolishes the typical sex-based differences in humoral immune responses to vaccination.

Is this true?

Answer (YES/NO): NO